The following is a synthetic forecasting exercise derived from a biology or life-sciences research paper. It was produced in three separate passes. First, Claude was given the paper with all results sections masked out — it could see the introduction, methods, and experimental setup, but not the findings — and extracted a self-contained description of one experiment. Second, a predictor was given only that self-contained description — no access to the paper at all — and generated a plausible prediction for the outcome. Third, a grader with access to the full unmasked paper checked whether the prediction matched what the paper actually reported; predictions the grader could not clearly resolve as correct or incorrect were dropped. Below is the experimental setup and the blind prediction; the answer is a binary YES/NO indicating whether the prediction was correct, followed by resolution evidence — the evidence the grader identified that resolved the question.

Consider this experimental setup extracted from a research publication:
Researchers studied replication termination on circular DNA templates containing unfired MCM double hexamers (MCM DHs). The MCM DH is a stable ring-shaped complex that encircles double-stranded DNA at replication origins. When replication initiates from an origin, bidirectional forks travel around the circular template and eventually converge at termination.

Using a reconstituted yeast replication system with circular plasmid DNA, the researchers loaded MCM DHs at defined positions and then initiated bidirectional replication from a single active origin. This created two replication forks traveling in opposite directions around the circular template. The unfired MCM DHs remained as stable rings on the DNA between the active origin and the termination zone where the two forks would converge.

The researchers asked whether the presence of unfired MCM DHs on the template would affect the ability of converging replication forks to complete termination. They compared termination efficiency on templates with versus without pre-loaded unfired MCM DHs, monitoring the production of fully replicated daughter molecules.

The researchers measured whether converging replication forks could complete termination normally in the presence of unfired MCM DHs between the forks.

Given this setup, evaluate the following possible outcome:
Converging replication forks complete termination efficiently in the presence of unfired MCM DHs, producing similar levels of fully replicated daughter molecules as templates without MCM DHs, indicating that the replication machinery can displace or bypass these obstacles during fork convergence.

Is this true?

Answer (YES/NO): NO